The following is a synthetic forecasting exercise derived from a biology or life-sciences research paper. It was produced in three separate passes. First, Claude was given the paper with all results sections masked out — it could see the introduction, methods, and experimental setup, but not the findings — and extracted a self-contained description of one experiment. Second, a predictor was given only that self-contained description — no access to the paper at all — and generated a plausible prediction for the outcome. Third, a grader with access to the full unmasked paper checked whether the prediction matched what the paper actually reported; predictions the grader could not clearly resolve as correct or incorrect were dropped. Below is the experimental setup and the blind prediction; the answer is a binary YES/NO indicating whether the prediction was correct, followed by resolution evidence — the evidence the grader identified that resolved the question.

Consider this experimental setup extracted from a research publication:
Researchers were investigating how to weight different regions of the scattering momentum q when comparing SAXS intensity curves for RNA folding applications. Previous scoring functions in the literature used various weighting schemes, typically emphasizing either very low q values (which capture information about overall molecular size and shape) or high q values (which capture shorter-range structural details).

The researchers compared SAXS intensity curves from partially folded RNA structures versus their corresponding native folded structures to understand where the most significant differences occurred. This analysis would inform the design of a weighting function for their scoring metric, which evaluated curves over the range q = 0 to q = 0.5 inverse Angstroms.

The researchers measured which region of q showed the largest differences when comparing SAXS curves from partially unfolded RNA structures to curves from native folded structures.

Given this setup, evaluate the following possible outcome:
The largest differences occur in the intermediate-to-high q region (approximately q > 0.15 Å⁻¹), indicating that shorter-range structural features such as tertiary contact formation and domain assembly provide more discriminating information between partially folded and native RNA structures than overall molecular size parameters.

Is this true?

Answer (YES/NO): YES